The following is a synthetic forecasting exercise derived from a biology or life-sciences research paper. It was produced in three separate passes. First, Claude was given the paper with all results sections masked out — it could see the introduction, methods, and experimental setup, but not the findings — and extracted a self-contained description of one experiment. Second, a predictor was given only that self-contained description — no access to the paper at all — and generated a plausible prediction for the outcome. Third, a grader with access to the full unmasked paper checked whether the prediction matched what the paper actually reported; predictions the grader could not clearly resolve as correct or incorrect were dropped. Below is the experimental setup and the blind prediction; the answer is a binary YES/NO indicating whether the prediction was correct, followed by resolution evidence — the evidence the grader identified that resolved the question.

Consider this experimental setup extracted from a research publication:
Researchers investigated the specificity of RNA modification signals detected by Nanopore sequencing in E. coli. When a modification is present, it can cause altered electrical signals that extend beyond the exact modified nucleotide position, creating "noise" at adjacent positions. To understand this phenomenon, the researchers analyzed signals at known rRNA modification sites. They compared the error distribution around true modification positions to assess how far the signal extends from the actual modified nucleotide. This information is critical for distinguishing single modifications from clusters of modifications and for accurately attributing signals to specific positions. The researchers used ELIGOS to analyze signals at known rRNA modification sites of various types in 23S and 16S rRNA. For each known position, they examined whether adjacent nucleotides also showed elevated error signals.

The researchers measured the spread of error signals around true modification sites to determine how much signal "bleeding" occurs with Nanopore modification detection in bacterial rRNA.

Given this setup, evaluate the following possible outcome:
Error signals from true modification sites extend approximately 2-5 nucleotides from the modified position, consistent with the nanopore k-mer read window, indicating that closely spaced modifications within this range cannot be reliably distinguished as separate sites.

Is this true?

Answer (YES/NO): NO